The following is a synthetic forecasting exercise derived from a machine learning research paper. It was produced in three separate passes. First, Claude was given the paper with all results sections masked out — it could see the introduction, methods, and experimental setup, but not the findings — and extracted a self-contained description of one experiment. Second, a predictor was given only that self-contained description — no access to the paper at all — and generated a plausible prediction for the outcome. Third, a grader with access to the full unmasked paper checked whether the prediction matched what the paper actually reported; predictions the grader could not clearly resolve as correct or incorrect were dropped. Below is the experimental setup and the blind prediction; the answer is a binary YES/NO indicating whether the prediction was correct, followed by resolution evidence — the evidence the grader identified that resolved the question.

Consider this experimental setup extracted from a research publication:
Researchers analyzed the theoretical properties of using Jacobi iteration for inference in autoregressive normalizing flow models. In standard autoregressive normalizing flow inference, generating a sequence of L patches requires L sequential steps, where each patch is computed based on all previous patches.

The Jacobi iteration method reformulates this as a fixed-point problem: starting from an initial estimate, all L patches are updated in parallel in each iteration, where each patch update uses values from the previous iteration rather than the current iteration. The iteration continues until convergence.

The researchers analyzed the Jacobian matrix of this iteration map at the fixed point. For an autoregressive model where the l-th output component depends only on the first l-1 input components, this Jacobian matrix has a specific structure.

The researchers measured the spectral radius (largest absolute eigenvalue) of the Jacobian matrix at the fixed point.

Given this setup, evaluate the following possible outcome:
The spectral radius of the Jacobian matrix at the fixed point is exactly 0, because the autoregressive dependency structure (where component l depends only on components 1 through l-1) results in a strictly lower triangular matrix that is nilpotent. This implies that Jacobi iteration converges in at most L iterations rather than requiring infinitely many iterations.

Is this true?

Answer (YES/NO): YES